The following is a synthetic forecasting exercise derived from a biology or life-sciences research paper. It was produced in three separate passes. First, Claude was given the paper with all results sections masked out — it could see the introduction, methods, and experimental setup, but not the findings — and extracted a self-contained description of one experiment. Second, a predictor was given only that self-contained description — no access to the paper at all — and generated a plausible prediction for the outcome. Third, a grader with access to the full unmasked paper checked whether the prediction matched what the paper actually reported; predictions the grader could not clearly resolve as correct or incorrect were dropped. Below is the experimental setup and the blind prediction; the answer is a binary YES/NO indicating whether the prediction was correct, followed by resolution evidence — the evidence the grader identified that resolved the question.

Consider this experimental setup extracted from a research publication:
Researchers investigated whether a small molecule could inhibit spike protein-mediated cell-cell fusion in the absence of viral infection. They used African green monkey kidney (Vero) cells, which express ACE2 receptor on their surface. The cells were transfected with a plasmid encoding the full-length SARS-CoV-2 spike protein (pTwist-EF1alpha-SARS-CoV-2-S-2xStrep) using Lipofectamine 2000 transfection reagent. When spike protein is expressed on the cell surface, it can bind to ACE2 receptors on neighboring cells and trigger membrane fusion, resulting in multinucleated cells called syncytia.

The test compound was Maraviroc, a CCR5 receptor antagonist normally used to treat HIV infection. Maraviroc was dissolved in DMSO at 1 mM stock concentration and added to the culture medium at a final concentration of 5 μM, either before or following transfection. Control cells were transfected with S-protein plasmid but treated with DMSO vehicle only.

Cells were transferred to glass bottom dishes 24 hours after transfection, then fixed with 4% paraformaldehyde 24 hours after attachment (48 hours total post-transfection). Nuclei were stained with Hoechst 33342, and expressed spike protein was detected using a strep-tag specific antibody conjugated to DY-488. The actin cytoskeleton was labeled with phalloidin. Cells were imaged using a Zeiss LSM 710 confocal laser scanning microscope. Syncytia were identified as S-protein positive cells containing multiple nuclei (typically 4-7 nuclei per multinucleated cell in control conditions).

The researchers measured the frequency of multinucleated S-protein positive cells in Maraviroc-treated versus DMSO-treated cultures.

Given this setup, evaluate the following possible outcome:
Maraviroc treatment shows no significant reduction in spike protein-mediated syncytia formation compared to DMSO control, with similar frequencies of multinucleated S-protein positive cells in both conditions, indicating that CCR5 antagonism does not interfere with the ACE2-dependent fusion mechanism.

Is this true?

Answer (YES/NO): NO